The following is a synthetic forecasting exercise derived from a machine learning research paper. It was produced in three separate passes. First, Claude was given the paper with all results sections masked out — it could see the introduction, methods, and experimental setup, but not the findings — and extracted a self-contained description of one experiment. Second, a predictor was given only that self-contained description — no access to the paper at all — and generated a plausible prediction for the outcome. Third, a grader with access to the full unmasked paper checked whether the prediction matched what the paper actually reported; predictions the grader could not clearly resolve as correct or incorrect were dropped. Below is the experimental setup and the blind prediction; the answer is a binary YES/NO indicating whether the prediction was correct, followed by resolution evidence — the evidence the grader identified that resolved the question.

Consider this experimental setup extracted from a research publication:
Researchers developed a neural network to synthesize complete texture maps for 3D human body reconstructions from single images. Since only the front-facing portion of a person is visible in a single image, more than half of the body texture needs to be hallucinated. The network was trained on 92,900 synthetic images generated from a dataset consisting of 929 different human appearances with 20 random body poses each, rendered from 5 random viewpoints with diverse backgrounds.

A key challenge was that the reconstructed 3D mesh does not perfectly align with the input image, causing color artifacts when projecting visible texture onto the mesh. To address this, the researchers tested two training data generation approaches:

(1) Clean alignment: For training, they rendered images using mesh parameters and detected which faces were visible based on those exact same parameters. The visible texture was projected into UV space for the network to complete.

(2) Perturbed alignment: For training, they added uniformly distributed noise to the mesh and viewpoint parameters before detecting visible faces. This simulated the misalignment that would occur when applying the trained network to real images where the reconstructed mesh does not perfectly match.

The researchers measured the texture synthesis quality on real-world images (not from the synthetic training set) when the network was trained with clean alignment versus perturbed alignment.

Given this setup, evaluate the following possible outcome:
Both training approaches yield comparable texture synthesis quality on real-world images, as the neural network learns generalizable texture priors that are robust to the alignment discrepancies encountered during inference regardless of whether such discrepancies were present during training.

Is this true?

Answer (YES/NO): NO